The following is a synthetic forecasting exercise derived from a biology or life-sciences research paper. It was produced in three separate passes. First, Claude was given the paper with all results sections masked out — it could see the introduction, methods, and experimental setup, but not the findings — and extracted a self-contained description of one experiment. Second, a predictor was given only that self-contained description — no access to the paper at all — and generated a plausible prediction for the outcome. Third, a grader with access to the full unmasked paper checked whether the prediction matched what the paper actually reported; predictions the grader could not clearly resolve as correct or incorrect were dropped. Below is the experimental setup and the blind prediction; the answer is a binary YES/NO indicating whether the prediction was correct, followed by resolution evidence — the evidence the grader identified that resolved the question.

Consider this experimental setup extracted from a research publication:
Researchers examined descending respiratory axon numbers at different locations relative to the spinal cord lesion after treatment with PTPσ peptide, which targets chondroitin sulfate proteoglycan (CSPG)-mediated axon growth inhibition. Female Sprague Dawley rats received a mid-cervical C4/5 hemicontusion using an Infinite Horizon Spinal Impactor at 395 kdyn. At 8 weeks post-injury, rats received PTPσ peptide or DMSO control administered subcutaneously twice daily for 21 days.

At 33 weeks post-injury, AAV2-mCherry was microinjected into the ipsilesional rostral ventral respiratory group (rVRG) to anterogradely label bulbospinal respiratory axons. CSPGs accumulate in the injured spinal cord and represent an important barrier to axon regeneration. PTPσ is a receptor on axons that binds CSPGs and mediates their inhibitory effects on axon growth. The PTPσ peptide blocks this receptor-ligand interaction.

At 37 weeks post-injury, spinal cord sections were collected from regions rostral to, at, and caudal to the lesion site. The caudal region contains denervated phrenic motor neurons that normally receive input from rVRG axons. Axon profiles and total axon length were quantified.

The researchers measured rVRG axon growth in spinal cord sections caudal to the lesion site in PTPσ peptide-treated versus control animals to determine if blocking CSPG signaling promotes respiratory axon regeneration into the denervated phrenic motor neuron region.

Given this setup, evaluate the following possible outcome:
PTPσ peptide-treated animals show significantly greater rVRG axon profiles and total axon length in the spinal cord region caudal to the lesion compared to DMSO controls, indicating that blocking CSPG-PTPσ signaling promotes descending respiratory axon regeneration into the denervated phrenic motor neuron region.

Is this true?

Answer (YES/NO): NO